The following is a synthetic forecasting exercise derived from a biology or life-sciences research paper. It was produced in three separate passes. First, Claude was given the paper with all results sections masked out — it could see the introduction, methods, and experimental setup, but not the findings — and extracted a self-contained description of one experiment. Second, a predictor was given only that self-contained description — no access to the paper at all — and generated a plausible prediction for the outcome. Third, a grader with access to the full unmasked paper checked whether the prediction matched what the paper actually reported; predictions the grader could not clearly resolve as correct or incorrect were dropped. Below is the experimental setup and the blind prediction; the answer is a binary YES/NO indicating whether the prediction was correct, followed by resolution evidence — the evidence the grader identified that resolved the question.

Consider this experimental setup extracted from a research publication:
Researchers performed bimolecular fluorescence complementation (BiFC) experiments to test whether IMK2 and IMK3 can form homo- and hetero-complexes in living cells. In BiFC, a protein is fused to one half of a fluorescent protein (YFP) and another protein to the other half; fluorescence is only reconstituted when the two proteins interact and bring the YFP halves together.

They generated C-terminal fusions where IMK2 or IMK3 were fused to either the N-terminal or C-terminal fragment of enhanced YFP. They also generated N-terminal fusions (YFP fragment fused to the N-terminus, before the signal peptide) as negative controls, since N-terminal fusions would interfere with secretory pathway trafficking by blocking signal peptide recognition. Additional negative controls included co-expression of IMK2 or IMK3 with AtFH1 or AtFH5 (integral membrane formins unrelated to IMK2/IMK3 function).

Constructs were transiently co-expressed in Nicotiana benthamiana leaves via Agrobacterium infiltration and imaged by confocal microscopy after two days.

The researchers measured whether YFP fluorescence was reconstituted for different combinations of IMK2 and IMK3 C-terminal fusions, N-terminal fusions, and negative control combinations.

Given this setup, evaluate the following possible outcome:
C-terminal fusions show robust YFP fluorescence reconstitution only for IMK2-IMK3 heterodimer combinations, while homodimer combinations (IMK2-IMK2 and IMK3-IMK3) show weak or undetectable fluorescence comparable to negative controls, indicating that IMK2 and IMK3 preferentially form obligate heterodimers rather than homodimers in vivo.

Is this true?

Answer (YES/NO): NO